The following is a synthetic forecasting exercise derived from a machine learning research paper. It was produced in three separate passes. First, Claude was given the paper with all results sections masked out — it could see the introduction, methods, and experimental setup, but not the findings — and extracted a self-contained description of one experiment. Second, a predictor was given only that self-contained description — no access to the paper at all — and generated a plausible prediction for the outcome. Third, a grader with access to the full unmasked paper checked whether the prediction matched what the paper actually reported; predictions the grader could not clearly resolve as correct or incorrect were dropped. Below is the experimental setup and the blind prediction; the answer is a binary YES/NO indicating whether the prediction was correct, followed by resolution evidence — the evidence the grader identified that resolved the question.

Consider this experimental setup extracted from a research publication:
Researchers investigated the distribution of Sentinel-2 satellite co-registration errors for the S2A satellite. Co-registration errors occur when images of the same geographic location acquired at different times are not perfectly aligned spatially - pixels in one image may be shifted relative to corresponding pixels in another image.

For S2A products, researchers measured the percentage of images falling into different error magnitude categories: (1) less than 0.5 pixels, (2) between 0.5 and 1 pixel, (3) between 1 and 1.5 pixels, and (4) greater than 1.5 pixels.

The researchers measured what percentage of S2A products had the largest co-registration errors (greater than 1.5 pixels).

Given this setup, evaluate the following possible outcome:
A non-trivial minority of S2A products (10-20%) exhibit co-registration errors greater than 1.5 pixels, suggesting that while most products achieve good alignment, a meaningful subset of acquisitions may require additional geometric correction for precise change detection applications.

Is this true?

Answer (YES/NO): NO